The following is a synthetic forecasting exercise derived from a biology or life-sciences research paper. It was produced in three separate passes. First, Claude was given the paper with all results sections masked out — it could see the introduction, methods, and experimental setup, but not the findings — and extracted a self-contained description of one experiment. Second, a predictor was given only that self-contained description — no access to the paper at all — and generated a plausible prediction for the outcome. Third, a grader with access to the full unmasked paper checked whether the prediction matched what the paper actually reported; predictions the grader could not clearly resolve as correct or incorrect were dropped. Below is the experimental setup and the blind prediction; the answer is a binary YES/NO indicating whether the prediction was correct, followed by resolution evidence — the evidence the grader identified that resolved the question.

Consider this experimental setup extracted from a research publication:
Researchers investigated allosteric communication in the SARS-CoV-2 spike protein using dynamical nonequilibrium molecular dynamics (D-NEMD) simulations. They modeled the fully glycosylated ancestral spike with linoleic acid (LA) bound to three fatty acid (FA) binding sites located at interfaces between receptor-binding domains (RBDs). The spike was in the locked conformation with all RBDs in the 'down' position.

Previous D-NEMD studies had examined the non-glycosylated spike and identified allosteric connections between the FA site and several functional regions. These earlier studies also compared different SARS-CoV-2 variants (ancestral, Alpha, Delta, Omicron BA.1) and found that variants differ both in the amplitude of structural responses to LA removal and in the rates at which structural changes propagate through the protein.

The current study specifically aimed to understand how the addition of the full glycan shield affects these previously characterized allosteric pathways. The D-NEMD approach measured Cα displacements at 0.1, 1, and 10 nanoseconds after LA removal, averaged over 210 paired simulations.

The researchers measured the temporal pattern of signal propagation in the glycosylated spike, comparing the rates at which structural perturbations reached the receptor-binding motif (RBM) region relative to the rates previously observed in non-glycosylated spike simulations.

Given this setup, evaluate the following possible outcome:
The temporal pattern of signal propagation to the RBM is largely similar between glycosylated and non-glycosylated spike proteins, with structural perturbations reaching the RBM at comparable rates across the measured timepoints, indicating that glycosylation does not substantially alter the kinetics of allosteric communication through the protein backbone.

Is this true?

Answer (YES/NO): YES